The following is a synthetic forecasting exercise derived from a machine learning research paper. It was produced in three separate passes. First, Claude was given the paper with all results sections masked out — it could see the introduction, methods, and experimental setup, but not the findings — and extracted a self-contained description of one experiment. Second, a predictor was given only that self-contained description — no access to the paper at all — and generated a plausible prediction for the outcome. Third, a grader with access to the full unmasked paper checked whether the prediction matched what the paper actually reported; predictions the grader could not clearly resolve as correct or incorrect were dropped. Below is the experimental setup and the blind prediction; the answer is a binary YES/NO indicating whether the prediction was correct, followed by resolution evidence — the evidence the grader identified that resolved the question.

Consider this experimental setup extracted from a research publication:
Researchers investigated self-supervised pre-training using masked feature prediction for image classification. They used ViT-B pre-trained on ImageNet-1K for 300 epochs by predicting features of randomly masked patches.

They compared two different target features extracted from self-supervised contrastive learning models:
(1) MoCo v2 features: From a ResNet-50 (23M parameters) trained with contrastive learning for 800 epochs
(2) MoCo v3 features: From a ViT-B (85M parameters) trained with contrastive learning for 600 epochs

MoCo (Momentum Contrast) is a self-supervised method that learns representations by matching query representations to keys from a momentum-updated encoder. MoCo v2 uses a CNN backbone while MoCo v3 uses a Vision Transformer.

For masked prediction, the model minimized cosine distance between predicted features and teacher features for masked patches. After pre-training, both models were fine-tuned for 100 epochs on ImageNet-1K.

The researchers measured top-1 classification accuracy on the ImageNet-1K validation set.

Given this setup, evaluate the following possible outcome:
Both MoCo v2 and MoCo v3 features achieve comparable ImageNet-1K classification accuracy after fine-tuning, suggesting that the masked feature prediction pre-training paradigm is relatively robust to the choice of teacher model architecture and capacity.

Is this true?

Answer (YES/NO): YES